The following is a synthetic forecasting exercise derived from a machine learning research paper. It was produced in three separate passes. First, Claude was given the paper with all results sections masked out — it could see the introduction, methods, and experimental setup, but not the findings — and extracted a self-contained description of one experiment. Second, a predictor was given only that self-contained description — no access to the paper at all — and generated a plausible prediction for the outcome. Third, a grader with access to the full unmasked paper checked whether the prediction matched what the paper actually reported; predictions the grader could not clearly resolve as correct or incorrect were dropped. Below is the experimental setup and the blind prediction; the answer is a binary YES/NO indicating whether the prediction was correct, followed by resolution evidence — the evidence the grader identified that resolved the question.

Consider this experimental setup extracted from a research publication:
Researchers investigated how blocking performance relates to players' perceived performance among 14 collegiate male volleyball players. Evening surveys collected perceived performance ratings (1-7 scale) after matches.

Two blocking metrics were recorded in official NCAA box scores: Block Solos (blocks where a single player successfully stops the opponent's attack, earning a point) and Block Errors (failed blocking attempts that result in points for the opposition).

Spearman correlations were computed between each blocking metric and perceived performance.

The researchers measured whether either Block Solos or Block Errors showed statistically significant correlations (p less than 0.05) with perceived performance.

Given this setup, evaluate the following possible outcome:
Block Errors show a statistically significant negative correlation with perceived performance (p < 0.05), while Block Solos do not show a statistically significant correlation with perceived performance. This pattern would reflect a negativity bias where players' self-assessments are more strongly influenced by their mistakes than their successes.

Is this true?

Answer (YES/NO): NO